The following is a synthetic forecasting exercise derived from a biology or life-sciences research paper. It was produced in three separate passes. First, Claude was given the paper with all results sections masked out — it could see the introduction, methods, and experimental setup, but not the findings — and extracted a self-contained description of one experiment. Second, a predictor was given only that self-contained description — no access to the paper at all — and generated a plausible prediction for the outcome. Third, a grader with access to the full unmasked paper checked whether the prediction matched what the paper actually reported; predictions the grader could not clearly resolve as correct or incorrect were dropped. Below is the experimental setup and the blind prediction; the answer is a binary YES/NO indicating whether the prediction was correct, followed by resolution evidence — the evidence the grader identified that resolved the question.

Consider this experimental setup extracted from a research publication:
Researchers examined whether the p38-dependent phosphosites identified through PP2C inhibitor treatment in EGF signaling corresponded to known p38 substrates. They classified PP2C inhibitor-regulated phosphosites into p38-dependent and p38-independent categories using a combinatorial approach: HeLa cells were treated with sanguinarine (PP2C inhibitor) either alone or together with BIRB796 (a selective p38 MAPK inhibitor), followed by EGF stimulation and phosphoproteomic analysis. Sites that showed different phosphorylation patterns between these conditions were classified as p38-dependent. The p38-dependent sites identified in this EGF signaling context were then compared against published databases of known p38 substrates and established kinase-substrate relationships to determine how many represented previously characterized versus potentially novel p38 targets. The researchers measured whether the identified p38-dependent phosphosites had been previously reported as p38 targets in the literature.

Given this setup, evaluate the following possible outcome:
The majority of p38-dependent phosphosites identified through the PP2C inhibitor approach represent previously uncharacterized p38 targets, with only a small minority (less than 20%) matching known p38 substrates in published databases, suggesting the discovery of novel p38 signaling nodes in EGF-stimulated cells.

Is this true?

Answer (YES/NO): YES